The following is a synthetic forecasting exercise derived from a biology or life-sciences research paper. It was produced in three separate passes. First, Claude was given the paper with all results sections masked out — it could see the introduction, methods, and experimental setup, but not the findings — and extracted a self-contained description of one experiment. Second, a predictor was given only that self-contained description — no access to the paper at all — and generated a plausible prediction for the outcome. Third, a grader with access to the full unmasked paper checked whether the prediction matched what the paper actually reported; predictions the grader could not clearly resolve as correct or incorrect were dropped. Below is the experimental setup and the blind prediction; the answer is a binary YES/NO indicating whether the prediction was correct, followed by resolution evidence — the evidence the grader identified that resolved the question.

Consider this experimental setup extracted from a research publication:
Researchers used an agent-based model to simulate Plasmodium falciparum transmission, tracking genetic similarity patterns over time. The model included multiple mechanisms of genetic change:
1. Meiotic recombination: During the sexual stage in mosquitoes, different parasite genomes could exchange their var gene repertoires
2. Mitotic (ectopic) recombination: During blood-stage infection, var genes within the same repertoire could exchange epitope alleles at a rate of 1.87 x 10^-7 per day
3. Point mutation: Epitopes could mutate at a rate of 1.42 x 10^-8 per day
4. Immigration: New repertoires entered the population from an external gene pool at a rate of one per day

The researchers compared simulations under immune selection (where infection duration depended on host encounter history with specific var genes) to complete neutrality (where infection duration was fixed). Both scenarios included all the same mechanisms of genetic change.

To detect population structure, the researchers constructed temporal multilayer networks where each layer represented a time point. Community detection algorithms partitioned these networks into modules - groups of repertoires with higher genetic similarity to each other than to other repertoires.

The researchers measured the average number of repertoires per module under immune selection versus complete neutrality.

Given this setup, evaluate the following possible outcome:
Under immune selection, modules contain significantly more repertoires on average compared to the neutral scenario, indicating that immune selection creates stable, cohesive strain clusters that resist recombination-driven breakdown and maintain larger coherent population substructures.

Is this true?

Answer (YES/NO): NO